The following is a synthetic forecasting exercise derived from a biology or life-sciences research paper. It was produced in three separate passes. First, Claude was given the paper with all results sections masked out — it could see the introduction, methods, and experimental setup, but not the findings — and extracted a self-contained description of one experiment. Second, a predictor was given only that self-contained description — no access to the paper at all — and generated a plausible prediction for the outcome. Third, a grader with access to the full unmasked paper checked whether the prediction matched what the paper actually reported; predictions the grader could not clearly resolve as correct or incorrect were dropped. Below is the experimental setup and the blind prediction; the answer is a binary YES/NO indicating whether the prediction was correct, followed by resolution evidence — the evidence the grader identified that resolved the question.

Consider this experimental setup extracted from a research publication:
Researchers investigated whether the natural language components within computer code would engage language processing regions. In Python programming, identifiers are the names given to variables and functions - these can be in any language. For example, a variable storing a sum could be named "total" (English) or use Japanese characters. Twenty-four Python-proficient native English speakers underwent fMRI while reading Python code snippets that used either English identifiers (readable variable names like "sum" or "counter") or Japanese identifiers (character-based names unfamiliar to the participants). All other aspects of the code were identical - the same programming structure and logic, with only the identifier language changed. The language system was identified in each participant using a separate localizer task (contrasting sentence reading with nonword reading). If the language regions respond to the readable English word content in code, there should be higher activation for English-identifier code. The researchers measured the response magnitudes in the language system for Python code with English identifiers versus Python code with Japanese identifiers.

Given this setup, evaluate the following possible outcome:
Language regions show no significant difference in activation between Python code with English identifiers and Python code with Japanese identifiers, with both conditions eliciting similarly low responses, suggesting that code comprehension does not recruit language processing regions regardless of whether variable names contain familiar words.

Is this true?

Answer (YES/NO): NO